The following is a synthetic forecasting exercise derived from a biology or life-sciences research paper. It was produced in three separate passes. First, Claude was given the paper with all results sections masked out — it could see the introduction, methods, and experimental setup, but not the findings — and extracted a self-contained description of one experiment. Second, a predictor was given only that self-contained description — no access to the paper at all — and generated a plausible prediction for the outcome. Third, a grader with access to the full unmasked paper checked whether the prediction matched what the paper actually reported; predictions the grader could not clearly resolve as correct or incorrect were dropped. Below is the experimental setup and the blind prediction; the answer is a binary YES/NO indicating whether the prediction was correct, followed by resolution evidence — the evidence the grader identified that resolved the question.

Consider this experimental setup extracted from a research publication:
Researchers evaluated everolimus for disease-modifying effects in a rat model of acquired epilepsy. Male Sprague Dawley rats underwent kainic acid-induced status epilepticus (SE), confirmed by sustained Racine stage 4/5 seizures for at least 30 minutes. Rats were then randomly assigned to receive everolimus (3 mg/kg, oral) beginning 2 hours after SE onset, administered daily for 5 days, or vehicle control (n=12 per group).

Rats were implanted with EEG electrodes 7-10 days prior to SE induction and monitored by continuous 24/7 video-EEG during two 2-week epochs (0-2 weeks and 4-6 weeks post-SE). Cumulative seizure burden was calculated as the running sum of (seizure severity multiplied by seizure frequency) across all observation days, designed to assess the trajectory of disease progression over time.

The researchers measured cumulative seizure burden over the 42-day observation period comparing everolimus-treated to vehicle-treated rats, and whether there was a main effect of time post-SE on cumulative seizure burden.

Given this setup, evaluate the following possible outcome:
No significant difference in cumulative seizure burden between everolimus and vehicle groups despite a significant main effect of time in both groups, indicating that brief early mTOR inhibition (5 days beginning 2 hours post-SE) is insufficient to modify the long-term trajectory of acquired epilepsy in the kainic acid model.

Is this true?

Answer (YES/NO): YES